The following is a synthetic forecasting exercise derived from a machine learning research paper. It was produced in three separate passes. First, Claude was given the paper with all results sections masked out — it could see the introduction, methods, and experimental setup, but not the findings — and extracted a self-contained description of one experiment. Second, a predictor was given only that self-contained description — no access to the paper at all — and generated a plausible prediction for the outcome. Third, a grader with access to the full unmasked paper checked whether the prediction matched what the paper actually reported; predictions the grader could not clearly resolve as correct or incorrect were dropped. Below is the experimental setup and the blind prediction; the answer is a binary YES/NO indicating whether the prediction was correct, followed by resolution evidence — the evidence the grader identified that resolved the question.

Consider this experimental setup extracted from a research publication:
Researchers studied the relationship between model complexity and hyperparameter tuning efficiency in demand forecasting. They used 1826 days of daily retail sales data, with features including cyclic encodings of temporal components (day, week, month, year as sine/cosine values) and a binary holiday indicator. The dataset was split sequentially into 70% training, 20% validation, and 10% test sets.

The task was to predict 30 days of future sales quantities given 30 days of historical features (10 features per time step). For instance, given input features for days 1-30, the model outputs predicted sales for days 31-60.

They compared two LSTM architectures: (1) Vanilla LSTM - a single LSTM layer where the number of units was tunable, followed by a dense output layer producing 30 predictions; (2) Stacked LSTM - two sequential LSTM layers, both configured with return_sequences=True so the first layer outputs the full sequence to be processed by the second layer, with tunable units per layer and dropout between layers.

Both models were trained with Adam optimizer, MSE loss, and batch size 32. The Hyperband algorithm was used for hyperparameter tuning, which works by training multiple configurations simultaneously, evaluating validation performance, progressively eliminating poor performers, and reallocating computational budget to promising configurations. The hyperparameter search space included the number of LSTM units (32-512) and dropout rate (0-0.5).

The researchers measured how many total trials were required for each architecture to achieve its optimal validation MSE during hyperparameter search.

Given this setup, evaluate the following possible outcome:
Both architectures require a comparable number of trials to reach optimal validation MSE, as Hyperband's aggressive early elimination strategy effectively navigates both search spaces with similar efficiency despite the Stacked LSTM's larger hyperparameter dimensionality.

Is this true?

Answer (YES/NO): NO